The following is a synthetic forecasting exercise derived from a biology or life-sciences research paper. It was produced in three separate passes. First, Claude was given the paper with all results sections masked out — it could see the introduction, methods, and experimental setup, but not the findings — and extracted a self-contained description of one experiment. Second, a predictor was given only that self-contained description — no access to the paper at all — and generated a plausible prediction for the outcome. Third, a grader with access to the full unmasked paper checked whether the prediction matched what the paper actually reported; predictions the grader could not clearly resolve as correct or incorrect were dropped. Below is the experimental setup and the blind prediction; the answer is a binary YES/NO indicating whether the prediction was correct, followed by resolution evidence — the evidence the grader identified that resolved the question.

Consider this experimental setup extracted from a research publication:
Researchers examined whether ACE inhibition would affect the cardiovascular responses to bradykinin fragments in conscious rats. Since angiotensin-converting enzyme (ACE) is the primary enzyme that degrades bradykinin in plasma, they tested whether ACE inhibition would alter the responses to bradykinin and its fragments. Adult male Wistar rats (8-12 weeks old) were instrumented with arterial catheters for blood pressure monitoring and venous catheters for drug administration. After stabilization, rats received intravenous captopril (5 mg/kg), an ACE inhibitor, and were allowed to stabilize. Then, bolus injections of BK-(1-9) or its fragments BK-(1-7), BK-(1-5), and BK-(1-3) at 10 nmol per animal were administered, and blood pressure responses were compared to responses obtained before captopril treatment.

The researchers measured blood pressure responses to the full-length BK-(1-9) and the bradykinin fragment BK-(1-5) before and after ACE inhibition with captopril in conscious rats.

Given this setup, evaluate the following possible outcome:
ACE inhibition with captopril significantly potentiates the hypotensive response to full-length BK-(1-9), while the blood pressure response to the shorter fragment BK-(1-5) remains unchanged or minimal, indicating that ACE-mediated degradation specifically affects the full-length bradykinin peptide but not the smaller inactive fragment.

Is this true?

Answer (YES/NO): NO